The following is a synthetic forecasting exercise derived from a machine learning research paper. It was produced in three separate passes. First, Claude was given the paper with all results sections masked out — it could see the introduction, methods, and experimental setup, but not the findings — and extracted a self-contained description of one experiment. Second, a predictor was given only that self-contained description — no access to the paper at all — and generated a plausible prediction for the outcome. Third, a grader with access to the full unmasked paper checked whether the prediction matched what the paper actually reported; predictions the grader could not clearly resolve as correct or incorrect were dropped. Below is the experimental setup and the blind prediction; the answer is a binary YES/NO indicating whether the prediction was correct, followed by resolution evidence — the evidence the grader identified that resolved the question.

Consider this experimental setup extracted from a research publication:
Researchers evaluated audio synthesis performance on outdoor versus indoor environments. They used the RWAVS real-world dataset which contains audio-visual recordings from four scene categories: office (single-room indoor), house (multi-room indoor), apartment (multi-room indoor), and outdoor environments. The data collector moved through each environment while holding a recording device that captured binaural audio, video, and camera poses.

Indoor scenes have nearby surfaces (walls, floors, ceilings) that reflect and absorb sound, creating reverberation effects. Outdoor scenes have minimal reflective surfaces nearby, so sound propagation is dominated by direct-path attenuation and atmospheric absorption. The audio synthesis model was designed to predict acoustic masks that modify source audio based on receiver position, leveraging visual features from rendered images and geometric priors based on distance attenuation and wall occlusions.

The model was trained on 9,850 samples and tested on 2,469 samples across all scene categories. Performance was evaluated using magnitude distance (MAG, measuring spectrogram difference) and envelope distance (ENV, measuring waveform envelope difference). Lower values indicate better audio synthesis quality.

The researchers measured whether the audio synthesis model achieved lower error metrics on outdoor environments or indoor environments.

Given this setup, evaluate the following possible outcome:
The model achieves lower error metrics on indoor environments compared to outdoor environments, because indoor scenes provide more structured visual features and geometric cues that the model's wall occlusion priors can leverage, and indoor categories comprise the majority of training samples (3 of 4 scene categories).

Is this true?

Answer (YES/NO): NO